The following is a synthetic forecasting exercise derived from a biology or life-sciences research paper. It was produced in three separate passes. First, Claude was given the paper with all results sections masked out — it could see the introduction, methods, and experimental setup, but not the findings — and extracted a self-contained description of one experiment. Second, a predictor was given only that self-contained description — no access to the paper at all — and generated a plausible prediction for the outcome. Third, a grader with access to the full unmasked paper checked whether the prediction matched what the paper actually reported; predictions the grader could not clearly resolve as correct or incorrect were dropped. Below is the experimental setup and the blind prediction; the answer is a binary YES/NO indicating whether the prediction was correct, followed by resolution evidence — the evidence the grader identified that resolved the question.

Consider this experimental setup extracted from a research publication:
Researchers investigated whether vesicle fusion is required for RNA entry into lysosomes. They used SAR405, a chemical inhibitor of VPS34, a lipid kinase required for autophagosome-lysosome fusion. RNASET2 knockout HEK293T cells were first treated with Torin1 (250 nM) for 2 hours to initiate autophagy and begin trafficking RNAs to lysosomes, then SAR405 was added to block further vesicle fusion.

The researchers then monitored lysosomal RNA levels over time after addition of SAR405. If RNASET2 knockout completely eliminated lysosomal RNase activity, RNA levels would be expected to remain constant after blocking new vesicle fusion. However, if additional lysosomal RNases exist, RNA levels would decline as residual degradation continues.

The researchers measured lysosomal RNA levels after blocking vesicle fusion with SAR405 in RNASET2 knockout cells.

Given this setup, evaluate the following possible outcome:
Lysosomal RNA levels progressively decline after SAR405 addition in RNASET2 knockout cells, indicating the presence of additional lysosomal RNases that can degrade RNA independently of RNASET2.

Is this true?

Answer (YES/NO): YES